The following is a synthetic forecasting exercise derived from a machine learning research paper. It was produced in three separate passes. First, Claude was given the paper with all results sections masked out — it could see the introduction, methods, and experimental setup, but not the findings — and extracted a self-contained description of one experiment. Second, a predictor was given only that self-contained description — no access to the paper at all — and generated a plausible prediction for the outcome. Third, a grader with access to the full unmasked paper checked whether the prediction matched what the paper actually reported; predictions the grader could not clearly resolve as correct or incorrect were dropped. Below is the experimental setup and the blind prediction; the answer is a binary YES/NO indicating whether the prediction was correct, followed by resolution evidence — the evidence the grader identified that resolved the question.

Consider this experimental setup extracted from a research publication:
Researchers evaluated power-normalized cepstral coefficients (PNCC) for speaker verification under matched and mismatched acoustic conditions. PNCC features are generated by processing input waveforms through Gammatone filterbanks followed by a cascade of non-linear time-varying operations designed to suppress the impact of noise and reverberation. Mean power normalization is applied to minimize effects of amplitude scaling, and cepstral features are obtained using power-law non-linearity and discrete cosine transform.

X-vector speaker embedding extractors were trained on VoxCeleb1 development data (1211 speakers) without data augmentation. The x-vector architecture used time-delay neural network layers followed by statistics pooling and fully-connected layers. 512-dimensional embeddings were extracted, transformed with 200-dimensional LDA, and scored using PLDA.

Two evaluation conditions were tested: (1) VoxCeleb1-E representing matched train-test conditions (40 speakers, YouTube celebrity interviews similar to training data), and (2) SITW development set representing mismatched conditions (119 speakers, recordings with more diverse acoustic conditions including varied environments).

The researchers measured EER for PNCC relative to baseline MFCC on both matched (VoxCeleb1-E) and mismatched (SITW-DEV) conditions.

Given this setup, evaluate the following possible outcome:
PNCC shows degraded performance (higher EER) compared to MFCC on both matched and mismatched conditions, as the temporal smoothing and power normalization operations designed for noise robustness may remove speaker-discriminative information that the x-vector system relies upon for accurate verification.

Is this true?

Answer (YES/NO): NO